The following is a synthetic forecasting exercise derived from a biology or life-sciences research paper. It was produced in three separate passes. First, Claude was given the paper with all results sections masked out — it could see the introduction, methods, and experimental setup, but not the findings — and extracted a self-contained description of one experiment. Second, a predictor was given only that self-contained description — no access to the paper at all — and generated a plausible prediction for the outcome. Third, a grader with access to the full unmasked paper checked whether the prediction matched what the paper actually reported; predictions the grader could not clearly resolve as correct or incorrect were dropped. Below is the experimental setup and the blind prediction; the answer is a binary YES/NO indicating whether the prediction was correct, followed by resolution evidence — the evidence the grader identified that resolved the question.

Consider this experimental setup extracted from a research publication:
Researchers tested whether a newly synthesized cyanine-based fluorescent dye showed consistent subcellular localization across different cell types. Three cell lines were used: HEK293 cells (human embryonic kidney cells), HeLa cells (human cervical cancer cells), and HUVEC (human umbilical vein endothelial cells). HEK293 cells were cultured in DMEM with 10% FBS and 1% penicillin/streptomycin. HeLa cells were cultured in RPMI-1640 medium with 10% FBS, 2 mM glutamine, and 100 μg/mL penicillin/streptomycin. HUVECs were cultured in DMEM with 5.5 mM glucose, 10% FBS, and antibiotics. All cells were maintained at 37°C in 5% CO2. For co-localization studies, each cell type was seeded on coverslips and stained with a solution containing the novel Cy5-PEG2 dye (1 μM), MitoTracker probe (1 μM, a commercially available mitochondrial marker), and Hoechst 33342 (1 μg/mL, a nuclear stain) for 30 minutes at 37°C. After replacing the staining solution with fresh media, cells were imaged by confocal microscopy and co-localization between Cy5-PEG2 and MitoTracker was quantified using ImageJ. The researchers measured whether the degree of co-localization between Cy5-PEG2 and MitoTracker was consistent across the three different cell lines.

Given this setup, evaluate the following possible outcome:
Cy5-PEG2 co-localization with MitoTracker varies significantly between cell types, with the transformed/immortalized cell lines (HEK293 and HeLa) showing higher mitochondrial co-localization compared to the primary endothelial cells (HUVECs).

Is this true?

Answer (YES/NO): NO